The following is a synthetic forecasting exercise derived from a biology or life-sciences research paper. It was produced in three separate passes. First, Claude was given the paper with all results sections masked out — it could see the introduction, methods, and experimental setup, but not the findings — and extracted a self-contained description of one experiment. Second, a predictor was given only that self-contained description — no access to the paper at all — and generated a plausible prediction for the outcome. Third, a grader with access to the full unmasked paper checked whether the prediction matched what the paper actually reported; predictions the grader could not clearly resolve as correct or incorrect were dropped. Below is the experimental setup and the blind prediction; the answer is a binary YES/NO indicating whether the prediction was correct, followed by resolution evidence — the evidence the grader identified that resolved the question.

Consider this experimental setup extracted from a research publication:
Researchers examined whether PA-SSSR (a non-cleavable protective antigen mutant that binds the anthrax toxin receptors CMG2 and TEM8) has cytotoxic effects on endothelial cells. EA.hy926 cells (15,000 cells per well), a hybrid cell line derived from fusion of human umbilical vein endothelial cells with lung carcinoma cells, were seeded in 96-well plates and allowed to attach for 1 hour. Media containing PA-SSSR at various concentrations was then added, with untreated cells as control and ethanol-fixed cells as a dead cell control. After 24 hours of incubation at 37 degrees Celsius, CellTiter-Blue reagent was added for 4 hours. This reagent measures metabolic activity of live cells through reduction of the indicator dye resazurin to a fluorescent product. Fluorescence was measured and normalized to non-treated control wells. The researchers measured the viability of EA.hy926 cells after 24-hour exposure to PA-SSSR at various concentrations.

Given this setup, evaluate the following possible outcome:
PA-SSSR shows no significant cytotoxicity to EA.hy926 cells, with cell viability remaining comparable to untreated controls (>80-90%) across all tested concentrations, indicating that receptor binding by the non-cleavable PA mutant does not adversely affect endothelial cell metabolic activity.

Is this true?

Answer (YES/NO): YES